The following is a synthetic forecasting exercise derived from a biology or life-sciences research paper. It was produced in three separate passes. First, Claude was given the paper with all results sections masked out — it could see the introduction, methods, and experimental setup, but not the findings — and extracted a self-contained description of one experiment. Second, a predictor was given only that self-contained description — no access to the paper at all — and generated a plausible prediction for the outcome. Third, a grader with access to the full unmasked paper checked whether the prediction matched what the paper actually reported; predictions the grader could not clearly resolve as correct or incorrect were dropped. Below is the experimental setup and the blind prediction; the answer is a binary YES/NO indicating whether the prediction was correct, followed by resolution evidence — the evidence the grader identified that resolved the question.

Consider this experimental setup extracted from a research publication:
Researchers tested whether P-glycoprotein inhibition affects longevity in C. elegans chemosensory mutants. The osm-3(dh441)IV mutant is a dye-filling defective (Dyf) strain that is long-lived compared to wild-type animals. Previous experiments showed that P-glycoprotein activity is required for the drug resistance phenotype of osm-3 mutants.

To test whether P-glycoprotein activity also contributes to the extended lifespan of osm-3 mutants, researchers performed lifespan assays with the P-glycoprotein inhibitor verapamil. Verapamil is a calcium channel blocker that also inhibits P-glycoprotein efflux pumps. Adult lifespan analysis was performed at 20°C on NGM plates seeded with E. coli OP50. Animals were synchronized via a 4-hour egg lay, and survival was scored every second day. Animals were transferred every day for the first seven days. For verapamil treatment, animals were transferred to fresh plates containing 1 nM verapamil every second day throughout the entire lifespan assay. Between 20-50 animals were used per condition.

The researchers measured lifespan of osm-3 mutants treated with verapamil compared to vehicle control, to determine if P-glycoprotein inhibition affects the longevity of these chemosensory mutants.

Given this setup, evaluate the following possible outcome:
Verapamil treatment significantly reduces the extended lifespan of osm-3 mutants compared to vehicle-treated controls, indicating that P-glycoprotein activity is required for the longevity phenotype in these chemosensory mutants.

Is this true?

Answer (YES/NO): NO